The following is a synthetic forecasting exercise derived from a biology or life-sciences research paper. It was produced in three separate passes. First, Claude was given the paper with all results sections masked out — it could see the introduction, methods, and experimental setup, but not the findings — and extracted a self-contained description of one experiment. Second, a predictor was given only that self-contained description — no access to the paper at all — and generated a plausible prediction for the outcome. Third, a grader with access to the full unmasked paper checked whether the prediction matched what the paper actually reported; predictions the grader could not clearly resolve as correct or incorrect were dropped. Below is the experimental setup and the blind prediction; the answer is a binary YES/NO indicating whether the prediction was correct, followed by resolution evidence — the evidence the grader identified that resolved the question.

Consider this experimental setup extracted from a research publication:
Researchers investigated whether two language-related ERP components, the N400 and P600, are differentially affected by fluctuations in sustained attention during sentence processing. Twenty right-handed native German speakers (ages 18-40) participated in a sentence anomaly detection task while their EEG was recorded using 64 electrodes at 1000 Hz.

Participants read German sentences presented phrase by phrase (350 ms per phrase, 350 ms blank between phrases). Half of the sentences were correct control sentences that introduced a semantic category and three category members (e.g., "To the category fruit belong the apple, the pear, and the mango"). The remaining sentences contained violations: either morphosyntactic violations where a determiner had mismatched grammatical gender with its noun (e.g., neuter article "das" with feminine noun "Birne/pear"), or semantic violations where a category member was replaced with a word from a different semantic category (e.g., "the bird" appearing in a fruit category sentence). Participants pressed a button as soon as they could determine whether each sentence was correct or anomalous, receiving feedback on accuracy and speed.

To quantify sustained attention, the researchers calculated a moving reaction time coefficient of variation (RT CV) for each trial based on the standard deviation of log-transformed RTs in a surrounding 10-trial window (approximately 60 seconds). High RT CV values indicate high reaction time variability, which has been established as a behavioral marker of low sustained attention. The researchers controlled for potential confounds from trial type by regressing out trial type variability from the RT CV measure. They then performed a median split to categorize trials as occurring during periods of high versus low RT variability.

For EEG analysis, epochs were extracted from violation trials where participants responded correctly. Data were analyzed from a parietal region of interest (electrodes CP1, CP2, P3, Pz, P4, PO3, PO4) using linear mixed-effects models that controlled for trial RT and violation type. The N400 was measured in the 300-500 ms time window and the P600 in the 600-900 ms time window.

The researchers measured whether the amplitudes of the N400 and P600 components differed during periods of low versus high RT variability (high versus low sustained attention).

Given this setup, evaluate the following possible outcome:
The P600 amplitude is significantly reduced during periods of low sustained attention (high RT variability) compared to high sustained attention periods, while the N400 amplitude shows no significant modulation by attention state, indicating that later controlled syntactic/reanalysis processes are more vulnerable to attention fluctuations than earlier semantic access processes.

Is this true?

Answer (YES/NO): YES